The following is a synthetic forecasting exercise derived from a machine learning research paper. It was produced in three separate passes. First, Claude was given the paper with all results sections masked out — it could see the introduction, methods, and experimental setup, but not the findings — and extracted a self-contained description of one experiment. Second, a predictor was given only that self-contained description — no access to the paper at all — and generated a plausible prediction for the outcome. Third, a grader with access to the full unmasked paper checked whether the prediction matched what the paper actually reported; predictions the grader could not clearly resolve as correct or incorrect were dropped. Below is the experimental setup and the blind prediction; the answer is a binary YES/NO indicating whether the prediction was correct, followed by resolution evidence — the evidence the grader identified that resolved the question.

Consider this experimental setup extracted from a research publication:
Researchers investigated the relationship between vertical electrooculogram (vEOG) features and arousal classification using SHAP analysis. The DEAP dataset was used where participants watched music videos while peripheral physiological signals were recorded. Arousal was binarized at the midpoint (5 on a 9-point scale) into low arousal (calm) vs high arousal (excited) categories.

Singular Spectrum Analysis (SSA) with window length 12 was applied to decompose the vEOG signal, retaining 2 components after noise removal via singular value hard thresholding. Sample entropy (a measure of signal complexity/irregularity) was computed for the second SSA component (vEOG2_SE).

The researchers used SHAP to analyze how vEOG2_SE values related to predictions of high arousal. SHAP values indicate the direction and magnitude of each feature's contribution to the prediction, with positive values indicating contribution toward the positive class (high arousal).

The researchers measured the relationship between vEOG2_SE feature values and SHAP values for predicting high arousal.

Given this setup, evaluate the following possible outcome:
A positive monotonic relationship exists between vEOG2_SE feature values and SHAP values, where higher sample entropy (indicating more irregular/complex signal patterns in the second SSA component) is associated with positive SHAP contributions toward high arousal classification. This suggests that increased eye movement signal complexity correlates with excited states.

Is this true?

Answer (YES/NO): YES